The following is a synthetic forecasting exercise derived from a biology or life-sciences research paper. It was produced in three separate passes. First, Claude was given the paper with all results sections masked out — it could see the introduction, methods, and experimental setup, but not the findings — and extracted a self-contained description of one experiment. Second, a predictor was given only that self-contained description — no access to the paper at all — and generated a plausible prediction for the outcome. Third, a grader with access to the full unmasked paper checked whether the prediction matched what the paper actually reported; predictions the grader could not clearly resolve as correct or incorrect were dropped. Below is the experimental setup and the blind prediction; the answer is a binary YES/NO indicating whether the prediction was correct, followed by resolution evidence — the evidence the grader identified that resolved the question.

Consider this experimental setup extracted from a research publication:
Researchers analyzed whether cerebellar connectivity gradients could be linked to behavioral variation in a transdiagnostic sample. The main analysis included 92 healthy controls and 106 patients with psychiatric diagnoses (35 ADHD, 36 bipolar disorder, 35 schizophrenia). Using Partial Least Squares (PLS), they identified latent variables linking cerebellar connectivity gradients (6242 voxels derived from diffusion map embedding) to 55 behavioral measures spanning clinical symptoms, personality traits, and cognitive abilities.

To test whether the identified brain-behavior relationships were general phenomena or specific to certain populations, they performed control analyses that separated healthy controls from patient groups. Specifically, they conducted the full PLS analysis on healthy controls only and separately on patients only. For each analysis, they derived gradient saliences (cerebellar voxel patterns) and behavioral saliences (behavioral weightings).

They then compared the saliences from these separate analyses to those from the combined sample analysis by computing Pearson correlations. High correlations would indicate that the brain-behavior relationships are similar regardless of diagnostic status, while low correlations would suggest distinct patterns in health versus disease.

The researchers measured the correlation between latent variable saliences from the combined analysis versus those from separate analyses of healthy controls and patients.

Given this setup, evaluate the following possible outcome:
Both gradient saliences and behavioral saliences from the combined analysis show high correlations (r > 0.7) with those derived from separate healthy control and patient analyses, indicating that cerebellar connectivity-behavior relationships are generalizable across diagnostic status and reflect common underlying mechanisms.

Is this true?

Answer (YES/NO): NO